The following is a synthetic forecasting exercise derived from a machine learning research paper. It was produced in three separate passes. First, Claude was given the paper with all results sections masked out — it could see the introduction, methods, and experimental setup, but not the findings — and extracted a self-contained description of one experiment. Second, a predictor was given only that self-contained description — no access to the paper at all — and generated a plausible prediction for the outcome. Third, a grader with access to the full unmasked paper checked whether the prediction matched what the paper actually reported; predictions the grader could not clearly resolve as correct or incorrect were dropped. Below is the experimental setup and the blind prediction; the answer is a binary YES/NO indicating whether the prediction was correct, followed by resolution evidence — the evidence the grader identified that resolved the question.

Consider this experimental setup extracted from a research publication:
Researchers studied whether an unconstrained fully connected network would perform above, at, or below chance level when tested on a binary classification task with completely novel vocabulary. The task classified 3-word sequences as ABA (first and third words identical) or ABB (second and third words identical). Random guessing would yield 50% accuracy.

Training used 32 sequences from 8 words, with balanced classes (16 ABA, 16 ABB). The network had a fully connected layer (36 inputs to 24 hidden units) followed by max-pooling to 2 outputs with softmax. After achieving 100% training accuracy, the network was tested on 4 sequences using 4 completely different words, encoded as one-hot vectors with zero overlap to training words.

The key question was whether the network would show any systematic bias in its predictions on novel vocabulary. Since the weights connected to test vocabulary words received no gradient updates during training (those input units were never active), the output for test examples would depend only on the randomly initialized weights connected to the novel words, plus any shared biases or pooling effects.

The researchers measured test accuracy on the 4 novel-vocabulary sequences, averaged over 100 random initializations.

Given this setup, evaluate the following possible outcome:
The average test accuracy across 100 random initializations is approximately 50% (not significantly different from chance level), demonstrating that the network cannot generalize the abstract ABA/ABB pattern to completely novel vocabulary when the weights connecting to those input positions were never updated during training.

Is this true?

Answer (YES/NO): NO